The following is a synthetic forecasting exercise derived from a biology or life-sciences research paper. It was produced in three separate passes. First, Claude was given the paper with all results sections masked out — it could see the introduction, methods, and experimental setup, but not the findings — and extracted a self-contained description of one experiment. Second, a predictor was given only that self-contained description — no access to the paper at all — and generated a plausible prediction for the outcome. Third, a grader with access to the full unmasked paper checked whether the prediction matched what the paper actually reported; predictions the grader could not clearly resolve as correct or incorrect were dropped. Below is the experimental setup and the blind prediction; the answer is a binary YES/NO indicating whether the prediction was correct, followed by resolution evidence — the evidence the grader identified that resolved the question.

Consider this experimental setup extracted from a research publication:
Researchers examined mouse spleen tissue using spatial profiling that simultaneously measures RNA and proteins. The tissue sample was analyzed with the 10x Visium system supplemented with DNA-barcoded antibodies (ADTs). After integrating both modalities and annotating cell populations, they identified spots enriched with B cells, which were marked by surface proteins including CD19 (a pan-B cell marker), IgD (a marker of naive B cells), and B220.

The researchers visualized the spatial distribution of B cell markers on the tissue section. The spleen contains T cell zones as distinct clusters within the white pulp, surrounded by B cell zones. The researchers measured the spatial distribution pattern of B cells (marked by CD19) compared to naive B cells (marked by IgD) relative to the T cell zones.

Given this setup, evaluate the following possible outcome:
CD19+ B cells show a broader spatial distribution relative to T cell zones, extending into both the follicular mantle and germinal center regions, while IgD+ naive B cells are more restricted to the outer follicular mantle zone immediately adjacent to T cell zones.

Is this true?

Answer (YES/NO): YES